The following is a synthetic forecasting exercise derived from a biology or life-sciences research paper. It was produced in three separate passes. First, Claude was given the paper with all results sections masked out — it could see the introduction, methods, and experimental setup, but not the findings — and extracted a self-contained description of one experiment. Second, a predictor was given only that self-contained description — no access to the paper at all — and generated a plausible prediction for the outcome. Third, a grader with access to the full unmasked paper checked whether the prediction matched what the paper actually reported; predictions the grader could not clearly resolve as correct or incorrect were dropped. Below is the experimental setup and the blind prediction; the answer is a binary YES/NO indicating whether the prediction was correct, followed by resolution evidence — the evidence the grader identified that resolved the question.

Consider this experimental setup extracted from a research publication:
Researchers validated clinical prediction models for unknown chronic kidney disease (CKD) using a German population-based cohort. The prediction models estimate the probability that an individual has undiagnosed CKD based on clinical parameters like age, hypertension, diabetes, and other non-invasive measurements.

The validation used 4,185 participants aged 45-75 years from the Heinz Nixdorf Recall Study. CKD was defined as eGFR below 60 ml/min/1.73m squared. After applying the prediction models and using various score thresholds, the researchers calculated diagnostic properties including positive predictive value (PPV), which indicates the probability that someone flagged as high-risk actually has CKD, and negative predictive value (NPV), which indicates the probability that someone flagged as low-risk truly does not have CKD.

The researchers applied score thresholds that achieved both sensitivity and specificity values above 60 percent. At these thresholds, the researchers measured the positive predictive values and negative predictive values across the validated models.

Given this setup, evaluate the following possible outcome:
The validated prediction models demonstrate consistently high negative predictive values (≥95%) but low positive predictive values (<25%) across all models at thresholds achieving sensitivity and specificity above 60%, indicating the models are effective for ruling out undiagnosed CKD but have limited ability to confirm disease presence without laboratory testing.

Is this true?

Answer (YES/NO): NO